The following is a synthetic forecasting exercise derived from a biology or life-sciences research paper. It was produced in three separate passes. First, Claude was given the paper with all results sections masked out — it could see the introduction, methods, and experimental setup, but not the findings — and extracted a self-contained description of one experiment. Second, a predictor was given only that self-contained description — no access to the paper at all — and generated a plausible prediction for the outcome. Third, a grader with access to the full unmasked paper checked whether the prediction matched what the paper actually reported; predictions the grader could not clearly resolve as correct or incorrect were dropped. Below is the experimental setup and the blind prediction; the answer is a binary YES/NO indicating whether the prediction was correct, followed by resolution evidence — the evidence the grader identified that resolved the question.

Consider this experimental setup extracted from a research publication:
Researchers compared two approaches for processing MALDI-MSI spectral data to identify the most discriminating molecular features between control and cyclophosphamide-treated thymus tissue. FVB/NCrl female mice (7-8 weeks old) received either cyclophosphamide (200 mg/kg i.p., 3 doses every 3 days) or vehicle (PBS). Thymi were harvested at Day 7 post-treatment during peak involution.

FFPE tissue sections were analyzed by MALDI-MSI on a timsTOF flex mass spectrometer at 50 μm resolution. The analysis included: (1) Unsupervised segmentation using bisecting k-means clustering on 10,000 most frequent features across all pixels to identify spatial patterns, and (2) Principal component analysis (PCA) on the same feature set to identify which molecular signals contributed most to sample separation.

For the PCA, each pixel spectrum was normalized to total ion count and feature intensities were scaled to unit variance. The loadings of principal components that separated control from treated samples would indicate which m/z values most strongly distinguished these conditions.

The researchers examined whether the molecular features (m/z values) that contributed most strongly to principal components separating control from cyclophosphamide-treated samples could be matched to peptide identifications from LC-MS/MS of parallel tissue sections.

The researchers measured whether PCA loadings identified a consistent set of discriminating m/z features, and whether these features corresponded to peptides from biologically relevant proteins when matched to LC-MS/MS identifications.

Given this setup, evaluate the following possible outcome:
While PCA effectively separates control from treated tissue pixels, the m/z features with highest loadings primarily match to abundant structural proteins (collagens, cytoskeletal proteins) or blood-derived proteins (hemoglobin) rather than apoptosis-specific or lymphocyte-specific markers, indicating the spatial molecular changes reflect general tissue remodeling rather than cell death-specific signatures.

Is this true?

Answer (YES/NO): NO